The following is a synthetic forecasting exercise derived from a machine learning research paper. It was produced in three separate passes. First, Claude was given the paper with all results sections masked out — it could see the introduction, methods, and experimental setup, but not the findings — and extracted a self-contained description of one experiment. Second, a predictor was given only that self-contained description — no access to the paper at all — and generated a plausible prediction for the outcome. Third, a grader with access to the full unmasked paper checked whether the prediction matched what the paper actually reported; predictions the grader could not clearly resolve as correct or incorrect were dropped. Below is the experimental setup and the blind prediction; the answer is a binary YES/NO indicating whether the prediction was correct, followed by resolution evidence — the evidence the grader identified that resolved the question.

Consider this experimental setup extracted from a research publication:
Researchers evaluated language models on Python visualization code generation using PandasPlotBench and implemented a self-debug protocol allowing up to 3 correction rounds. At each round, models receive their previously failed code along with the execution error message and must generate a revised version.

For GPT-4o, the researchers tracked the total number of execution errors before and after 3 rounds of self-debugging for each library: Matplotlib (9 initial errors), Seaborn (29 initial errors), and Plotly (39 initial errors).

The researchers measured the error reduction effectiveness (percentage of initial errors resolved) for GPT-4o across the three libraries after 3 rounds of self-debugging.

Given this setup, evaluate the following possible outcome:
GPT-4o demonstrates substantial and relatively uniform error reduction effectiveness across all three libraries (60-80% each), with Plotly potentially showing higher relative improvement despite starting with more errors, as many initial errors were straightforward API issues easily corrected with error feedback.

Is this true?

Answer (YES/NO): NO